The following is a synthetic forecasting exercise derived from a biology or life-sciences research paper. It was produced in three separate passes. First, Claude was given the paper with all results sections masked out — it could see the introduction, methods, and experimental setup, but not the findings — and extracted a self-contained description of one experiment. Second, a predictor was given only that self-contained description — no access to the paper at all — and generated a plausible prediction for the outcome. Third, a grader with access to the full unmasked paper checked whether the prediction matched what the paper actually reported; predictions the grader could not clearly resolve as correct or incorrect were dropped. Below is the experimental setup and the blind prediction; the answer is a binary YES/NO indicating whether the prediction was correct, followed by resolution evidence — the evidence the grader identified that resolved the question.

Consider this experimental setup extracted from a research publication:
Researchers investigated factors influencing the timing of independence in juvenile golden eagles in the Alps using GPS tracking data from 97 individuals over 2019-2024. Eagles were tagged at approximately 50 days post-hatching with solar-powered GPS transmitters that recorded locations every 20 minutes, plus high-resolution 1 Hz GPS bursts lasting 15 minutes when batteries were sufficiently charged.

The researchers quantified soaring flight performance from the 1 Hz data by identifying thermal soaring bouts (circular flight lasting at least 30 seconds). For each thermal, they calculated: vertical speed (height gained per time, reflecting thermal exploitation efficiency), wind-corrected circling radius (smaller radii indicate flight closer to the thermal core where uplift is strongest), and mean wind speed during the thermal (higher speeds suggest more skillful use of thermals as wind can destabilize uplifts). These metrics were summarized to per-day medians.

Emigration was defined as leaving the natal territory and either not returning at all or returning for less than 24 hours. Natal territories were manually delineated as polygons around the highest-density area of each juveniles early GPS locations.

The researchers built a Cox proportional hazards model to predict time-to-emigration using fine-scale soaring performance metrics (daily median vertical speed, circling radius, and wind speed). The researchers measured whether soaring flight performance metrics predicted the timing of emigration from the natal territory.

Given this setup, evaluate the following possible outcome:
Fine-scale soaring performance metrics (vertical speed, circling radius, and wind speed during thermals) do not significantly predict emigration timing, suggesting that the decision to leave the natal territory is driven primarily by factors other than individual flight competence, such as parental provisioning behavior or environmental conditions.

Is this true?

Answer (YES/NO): YES